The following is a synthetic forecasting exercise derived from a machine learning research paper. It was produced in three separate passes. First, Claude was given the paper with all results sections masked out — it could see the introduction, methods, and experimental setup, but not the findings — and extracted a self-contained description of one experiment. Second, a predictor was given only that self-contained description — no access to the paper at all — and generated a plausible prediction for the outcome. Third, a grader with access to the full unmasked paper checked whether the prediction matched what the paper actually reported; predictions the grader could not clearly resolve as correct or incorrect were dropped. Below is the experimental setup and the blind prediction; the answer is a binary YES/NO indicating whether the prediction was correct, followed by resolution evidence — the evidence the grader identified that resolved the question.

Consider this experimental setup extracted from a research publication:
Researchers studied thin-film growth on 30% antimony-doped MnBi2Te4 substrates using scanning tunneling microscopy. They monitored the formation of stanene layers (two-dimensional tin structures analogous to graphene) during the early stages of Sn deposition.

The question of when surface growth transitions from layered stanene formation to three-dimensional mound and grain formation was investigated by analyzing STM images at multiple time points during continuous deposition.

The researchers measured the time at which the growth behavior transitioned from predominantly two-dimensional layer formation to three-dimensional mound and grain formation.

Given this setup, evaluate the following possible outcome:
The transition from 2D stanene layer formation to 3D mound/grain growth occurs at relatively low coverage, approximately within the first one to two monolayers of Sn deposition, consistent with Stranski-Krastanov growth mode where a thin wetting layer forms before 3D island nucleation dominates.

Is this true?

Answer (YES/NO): NO